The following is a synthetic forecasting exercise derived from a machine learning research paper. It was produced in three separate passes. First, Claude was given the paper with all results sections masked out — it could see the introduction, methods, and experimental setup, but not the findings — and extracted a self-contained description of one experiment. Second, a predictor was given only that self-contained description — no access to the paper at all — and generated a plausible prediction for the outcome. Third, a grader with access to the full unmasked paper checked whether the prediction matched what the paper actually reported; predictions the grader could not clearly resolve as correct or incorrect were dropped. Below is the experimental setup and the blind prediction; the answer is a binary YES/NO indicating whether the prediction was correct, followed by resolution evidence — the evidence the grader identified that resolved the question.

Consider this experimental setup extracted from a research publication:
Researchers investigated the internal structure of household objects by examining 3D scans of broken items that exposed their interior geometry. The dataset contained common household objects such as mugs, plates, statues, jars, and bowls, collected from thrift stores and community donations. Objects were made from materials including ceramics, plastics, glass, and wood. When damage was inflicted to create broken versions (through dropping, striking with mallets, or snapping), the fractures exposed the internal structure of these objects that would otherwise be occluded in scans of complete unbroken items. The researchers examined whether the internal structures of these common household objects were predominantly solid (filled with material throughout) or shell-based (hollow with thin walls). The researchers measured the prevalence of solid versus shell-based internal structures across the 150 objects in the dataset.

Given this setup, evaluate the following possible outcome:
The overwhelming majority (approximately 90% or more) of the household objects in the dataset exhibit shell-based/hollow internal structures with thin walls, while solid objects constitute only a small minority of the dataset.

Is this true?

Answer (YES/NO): YES